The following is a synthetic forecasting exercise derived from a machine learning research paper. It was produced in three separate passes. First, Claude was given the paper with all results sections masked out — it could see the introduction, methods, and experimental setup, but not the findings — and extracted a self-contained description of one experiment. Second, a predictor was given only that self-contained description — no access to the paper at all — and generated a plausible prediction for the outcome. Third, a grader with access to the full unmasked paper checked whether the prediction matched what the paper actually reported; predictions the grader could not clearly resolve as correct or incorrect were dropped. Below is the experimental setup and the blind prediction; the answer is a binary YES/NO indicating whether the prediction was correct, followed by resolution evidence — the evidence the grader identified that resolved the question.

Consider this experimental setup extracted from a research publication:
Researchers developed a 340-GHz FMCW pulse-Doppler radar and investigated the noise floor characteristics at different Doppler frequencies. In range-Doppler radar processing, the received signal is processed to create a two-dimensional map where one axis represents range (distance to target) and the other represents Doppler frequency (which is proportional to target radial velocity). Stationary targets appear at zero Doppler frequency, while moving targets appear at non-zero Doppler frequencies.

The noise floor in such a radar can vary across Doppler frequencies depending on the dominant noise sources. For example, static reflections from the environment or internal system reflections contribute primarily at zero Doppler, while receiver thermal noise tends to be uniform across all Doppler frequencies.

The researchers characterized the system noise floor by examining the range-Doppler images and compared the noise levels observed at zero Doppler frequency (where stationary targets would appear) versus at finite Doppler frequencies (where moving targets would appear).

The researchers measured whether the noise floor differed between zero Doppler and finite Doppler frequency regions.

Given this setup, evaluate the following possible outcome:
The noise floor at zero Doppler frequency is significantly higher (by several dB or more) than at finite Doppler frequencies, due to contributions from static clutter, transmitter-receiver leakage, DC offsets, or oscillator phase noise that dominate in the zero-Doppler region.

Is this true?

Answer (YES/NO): NO